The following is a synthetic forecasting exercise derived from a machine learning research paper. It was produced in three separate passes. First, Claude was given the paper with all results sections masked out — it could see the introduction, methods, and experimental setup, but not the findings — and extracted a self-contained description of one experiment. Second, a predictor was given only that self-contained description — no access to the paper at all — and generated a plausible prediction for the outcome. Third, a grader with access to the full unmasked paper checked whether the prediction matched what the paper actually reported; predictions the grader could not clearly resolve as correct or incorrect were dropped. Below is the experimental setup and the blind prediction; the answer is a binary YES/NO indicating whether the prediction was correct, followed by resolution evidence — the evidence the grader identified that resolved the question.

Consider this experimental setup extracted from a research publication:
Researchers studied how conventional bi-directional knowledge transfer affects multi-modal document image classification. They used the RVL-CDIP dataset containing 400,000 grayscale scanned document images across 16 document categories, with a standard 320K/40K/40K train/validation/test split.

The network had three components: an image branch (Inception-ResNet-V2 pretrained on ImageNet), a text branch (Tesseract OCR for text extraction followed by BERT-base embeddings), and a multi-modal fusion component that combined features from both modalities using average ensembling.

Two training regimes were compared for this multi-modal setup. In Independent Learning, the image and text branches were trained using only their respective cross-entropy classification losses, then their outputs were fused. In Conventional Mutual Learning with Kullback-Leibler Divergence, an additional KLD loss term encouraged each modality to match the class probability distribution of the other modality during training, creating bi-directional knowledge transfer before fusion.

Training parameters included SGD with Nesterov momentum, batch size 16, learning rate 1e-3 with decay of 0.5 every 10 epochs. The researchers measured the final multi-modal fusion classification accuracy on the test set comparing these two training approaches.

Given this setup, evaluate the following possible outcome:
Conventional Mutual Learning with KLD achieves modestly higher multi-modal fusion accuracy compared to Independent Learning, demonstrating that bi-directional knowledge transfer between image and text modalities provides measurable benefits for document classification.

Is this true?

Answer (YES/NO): NO